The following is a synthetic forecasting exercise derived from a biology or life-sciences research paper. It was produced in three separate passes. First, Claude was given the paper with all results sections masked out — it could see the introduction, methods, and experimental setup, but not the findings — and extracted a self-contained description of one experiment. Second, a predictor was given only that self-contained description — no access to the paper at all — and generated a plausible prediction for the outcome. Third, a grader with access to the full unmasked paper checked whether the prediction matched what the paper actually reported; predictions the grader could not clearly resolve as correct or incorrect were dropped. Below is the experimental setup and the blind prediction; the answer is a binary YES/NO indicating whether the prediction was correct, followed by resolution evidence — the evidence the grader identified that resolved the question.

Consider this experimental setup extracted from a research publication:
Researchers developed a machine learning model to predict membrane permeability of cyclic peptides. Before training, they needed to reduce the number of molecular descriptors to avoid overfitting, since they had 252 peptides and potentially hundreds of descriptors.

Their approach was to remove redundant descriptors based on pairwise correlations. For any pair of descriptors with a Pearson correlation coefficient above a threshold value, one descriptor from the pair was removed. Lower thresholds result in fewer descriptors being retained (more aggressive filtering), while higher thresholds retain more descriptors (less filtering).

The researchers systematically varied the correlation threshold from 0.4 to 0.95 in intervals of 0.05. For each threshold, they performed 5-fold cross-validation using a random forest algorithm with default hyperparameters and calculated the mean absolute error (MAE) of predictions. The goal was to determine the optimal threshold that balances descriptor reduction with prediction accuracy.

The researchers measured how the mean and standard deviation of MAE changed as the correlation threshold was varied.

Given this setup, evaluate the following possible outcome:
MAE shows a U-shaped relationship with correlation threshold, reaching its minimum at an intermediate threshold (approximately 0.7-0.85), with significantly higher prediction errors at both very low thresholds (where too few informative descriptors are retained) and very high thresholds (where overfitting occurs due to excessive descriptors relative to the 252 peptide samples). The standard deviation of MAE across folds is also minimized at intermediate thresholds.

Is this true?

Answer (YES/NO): NO